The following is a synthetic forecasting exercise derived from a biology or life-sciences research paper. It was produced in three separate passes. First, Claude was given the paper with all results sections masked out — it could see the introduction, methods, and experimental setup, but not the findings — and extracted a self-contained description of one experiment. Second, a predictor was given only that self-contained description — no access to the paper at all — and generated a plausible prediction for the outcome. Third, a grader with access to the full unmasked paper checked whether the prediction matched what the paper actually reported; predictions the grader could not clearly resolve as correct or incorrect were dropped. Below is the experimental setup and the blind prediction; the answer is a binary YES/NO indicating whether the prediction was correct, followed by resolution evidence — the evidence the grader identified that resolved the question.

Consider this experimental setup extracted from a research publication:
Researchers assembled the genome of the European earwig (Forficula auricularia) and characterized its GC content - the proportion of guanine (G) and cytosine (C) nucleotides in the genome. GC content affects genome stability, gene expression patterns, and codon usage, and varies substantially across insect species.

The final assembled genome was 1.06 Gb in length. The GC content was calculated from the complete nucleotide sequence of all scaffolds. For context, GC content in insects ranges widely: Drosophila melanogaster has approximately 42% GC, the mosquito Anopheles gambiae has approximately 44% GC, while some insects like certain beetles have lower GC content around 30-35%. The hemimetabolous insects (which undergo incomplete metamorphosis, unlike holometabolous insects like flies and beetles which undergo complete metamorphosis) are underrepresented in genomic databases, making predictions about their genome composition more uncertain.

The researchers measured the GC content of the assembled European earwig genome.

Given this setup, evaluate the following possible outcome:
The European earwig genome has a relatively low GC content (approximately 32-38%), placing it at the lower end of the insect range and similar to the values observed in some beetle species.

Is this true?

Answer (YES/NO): NO